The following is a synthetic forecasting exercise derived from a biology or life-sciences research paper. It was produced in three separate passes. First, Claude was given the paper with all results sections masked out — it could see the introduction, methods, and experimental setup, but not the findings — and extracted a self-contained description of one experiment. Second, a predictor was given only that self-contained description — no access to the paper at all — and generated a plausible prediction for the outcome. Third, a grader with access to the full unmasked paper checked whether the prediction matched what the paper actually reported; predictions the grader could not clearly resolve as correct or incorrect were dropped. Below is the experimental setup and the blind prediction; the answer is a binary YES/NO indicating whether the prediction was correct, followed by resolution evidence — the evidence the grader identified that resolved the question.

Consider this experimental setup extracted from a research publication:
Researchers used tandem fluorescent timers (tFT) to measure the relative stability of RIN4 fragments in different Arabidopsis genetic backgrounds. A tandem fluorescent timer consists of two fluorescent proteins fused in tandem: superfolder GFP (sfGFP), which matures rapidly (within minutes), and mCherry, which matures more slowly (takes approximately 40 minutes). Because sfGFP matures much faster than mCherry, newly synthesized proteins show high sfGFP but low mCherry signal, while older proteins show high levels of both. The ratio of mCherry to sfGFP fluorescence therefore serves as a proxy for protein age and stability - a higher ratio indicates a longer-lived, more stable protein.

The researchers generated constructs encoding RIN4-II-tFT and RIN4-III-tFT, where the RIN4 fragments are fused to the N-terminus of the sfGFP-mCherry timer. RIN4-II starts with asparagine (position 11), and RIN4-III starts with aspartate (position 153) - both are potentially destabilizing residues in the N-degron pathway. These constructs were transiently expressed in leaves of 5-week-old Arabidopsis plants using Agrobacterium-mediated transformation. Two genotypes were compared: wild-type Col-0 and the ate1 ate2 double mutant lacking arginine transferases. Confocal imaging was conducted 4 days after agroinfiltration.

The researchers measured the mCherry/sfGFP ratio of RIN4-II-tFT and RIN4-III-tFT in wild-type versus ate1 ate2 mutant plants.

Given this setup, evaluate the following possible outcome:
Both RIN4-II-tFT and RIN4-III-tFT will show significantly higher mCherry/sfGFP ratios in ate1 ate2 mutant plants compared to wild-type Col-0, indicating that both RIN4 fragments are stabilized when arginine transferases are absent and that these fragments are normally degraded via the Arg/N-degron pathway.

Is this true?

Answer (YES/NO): NO